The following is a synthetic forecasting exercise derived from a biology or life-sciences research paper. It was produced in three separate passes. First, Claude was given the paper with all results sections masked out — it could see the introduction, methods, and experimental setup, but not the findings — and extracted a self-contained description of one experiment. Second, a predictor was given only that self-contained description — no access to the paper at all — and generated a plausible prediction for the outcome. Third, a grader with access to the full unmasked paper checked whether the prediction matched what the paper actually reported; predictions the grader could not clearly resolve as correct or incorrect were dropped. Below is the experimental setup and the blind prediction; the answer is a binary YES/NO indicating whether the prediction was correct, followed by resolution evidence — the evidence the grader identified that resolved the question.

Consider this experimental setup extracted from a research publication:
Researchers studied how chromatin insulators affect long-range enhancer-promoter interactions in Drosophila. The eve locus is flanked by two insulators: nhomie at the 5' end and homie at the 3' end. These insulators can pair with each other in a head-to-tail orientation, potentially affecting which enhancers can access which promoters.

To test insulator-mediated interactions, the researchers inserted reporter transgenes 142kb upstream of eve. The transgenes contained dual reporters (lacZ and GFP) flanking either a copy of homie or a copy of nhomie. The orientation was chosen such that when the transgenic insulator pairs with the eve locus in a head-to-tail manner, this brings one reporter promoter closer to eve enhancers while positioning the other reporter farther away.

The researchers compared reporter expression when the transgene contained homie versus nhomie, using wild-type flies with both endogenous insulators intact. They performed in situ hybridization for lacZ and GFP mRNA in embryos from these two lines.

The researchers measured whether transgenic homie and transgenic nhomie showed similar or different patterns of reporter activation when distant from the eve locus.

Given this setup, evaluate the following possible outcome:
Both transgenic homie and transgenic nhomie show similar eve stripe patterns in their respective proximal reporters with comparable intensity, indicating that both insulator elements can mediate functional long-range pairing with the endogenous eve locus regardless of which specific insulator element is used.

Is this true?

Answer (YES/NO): YES